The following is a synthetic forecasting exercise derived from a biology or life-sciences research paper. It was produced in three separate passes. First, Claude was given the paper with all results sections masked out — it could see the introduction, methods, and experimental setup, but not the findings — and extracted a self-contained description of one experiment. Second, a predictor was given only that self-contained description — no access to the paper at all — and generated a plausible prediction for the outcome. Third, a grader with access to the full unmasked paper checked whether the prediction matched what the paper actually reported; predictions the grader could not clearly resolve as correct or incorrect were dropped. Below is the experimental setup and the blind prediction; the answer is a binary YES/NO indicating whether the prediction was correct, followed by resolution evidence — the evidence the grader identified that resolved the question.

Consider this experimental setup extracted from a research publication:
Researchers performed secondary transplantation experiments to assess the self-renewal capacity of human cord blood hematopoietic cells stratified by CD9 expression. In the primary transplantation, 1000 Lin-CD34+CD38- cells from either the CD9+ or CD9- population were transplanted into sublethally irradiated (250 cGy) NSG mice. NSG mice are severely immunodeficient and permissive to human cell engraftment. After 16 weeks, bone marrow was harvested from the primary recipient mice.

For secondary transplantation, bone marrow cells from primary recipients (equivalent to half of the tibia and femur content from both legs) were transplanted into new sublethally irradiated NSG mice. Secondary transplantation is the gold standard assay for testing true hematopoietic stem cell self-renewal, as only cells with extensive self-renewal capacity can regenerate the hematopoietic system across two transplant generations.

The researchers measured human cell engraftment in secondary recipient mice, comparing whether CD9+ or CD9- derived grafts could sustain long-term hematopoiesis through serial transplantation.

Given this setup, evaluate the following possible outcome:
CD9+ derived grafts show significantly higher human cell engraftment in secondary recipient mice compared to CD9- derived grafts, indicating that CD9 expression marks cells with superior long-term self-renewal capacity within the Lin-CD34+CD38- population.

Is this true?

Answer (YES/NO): NO